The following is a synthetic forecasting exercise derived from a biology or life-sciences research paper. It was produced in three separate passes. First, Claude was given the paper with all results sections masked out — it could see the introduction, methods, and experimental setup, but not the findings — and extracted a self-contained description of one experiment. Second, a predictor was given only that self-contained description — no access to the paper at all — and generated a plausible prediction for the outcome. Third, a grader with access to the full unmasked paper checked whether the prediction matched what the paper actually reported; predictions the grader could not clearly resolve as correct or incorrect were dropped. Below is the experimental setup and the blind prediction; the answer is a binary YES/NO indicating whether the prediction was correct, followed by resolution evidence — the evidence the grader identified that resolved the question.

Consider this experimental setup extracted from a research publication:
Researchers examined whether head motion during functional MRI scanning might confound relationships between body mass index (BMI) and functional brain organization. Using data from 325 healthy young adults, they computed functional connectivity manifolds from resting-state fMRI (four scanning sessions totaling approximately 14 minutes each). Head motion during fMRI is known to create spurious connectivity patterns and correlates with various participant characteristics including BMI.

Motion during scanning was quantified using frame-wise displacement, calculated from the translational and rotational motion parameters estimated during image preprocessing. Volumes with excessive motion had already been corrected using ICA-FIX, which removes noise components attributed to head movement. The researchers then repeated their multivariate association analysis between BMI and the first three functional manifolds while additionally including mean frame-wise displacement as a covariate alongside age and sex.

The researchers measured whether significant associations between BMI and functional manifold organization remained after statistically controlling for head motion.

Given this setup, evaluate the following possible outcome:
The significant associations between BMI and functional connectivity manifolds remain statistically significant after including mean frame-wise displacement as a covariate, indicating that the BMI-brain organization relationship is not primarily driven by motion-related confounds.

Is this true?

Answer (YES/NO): YES